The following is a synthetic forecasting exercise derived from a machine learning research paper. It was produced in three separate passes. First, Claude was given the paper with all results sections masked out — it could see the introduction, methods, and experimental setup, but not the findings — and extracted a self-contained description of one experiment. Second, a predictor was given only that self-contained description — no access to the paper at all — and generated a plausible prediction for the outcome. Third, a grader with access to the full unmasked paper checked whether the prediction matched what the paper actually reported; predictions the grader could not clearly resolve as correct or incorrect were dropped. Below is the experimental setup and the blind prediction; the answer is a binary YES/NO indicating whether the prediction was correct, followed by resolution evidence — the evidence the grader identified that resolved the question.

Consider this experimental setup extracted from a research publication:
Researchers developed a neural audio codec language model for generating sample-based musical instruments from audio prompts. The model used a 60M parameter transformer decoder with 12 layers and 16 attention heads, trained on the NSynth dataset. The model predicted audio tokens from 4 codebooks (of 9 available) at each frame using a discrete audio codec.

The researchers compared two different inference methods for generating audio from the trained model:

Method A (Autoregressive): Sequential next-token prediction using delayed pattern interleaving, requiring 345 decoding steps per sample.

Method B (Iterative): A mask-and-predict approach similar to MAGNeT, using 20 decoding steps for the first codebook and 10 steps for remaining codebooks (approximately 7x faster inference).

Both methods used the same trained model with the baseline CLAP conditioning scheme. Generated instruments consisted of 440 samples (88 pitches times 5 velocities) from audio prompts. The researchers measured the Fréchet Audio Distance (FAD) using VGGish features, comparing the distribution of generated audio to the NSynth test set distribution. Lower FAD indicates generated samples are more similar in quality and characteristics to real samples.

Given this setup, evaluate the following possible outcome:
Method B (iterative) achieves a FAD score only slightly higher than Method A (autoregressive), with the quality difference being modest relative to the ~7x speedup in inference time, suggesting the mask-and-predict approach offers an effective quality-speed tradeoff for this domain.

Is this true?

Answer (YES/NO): NO